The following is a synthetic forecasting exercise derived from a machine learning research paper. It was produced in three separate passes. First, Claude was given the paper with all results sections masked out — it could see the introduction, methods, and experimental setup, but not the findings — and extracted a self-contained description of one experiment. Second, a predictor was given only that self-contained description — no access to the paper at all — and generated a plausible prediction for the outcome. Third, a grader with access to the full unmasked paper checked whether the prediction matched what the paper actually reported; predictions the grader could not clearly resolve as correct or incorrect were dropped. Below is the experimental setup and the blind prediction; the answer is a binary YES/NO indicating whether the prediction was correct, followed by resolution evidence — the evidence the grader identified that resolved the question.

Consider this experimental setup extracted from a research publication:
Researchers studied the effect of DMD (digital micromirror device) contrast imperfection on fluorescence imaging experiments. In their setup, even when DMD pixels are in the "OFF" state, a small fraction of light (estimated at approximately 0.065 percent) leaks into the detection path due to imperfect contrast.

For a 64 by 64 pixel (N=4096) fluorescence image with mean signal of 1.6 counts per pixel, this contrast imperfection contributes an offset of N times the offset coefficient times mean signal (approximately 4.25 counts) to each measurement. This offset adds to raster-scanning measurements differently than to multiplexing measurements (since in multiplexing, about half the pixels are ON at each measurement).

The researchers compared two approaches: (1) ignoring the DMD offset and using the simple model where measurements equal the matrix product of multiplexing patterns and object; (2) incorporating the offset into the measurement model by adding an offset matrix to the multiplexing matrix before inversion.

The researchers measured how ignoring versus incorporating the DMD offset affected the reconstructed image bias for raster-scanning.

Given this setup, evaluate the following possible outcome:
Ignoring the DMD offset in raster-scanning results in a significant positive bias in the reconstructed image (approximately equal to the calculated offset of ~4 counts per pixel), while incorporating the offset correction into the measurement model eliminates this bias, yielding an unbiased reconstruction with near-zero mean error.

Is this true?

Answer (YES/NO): YES